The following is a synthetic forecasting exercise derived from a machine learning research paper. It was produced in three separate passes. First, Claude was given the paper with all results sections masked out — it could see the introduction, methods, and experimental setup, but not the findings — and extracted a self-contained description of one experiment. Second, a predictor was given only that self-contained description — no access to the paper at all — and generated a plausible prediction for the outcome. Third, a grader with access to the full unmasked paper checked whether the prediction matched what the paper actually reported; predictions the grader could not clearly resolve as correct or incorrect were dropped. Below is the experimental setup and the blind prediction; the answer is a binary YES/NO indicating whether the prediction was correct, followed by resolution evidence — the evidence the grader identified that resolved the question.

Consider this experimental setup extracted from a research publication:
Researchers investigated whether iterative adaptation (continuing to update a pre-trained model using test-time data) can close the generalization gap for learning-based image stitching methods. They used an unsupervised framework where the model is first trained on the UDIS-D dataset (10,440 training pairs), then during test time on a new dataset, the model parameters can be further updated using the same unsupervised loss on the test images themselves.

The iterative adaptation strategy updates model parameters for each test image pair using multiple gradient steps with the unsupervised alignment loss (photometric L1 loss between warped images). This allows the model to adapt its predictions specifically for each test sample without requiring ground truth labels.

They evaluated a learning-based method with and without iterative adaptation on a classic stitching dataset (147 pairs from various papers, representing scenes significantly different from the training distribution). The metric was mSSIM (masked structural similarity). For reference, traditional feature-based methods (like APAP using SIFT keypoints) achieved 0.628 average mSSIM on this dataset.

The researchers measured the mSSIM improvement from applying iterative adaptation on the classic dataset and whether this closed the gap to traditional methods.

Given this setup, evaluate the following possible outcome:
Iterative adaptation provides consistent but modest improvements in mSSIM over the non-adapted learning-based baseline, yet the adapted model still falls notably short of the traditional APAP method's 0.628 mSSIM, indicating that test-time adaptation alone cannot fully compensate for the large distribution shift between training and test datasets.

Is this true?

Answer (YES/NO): NO